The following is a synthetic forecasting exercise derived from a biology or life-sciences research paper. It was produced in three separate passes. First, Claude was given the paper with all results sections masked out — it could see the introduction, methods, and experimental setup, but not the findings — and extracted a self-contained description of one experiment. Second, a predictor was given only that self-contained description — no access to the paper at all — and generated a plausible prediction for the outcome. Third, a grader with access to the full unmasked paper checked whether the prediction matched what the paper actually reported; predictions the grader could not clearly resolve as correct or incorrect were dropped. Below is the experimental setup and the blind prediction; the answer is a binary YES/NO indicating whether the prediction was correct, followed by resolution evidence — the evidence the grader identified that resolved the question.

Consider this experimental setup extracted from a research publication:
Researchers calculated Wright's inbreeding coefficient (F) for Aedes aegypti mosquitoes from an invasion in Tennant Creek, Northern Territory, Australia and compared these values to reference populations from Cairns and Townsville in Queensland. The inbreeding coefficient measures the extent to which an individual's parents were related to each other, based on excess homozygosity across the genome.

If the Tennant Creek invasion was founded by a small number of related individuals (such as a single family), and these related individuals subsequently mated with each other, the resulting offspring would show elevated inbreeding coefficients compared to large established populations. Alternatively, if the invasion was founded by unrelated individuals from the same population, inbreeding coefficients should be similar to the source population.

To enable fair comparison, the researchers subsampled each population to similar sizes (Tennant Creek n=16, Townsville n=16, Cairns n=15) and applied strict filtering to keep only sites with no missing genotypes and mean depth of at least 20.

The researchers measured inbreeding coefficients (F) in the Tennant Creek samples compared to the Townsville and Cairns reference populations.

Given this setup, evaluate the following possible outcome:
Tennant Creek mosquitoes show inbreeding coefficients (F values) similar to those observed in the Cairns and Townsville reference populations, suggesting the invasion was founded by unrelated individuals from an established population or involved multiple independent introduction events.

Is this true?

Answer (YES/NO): NO